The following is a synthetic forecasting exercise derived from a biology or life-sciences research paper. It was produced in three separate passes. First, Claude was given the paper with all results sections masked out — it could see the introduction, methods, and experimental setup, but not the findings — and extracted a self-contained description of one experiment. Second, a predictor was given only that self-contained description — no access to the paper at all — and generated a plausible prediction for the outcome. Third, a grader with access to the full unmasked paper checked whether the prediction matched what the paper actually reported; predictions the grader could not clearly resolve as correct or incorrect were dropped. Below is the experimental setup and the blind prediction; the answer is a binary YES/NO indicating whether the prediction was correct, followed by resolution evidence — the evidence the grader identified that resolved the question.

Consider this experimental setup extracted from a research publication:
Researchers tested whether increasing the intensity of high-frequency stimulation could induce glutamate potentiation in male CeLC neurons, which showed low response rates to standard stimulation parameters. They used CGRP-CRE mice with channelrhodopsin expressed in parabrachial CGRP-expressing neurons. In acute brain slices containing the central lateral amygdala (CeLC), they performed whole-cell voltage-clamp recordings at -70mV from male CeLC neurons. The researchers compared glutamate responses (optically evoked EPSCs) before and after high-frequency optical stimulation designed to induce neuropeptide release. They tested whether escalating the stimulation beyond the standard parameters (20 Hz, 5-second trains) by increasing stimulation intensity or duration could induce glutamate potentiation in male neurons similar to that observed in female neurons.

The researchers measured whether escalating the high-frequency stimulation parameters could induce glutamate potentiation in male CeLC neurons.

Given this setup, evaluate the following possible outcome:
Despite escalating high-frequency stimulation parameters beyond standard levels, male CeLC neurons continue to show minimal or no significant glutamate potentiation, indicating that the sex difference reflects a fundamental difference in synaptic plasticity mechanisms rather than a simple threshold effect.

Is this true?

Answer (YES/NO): YES